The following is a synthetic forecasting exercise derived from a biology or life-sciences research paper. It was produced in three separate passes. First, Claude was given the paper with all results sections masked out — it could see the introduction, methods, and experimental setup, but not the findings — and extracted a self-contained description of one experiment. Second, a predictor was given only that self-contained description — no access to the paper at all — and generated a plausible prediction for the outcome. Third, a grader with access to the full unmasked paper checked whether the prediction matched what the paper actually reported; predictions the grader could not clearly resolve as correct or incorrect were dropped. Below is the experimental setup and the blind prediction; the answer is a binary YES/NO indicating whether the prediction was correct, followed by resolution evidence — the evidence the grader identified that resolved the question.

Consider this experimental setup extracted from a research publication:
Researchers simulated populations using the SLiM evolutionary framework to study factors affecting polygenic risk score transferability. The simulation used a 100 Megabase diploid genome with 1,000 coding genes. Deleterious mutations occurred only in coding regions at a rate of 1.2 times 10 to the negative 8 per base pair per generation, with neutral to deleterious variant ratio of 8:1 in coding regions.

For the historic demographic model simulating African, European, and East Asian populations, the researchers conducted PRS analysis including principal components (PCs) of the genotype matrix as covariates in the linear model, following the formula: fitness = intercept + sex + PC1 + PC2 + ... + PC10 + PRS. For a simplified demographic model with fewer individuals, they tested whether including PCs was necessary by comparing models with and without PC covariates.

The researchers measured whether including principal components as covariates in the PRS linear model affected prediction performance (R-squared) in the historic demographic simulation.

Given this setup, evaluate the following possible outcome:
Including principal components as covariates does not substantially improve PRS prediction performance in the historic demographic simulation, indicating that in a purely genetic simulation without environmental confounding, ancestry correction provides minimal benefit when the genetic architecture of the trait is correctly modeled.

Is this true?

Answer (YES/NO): YES